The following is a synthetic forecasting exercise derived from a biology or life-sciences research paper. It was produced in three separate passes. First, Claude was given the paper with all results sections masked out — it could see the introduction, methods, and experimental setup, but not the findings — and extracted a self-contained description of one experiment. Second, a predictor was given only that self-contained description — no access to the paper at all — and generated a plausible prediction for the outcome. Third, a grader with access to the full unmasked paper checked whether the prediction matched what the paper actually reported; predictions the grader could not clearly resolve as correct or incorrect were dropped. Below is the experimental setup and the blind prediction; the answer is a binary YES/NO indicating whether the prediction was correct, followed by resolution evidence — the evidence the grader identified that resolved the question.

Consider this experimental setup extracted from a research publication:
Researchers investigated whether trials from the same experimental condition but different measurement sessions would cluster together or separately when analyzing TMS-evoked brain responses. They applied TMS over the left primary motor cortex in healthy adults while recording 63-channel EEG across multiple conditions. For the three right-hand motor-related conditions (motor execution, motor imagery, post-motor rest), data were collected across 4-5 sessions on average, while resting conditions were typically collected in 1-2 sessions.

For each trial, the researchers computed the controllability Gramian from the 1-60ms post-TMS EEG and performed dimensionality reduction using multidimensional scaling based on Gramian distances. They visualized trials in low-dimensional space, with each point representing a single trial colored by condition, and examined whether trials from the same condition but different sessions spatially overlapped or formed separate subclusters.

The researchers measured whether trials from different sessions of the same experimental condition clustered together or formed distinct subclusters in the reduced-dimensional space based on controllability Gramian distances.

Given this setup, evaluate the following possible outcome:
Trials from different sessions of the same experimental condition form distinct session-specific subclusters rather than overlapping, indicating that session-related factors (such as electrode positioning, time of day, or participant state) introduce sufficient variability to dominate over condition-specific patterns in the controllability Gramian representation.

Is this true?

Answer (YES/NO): NO